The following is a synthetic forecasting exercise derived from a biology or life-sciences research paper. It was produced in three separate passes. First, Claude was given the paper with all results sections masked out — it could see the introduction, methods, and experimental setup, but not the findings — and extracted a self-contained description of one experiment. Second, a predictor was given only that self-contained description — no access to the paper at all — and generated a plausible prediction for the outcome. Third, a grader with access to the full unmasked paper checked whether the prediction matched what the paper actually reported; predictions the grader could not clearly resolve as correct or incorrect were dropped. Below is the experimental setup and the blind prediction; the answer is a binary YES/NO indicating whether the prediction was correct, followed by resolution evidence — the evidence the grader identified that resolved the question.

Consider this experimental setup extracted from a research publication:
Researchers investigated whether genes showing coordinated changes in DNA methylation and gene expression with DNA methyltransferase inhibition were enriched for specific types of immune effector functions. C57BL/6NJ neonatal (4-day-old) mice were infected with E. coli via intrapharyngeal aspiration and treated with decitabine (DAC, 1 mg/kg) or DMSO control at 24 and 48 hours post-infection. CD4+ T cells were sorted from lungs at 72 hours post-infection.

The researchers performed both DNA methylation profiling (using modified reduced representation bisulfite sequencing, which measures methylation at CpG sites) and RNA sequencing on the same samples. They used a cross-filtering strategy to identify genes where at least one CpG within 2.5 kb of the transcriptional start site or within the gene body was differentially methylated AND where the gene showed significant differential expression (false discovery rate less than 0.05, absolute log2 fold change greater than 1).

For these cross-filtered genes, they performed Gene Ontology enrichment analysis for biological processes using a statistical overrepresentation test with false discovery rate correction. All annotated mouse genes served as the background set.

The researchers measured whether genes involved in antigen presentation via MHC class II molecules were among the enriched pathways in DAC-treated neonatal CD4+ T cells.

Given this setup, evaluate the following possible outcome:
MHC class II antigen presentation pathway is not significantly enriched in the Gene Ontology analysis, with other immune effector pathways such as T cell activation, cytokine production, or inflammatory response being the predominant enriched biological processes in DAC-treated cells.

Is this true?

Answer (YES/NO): NO